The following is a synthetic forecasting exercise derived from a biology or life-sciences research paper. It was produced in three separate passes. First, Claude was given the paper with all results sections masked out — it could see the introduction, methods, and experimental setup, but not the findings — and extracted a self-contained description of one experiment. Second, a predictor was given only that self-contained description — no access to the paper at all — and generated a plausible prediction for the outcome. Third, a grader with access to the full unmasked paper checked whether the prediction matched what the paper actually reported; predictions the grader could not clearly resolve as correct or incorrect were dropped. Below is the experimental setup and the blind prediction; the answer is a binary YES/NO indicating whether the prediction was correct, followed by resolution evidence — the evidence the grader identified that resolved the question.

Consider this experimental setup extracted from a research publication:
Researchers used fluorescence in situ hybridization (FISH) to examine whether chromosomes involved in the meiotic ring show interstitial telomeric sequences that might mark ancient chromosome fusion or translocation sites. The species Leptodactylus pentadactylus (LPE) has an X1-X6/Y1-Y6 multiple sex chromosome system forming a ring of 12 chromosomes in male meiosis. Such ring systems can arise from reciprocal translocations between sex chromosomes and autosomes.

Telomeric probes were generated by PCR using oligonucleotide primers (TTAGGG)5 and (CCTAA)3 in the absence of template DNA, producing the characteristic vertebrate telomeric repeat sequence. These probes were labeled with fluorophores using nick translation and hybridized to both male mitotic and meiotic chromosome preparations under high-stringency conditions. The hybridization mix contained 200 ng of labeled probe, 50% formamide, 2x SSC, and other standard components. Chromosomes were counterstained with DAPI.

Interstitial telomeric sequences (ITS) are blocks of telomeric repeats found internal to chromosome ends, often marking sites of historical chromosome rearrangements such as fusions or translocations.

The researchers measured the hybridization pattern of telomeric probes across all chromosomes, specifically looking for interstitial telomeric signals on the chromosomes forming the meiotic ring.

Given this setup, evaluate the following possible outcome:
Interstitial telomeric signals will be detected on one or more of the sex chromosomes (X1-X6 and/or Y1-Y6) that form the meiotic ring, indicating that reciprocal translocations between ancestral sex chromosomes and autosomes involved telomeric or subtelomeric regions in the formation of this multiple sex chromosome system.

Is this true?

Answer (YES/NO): NO